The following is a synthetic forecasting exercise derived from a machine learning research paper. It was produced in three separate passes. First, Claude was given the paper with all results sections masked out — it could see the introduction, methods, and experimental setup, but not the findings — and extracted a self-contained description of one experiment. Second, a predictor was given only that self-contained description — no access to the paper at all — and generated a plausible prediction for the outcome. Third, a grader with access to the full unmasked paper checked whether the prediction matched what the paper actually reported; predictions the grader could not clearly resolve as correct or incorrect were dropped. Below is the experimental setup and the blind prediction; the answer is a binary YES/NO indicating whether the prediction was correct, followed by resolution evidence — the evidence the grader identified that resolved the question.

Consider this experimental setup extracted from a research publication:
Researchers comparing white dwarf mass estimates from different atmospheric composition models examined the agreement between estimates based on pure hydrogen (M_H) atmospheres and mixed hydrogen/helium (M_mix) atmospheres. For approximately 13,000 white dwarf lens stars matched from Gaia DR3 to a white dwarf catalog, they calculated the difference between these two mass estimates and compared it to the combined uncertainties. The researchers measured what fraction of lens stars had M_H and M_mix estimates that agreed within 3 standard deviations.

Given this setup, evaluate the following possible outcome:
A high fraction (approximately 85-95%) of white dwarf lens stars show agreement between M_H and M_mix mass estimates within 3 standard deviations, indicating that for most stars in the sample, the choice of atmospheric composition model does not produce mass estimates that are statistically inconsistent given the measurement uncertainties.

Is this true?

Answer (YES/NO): NO